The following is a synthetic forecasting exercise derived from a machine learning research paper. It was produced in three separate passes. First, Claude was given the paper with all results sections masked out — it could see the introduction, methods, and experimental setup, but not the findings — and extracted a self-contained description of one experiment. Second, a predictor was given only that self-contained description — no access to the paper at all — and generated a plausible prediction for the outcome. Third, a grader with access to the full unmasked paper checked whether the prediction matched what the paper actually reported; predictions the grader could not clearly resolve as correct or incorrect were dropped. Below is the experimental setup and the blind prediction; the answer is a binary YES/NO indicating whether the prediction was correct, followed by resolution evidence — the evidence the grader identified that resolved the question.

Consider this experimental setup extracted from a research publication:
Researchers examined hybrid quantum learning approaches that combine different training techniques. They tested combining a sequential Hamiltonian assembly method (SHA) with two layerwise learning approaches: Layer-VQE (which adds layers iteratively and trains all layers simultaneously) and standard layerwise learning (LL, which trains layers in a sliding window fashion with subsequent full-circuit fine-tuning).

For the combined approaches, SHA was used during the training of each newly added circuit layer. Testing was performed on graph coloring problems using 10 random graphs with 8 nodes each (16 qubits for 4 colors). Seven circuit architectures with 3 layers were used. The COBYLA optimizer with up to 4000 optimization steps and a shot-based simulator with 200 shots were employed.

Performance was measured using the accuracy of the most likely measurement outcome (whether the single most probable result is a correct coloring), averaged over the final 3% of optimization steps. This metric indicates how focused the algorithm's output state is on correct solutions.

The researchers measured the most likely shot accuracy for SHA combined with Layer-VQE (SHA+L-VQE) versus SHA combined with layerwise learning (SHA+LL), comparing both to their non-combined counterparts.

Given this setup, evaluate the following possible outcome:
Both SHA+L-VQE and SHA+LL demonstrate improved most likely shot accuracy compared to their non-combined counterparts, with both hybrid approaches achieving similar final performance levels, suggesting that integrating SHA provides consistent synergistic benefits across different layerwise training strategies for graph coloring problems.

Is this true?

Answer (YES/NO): NO